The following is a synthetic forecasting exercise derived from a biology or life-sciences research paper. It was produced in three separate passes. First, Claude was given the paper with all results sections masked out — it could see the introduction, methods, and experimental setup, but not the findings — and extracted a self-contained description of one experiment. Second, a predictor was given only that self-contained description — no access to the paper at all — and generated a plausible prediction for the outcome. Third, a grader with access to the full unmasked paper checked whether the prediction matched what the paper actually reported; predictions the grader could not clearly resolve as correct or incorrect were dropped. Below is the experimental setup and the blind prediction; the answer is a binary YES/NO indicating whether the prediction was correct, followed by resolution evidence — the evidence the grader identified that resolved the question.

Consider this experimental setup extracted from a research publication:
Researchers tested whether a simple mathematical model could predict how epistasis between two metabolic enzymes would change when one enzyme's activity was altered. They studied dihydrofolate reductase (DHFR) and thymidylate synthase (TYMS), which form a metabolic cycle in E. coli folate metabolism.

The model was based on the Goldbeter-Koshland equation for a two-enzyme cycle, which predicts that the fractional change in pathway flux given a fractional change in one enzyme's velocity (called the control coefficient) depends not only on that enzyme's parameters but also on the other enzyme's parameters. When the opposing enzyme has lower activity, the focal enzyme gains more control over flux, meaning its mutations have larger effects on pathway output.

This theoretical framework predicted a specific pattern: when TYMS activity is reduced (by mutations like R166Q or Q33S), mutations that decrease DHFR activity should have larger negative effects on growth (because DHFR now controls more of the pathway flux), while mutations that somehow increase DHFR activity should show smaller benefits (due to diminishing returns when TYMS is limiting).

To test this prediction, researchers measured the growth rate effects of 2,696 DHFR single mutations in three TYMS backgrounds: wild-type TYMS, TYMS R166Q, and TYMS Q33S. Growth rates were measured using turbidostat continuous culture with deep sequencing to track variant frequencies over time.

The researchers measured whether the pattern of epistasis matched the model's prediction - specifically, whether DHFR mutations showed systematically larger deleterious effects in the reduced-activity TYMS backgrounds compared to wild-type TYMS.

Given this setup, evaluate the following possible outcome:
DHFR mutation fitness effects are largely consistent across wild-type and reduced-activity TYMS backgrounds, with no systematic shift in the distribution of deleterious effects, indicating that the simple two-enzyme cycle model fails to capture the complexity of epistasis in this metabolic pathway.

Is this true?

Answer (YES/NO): NO